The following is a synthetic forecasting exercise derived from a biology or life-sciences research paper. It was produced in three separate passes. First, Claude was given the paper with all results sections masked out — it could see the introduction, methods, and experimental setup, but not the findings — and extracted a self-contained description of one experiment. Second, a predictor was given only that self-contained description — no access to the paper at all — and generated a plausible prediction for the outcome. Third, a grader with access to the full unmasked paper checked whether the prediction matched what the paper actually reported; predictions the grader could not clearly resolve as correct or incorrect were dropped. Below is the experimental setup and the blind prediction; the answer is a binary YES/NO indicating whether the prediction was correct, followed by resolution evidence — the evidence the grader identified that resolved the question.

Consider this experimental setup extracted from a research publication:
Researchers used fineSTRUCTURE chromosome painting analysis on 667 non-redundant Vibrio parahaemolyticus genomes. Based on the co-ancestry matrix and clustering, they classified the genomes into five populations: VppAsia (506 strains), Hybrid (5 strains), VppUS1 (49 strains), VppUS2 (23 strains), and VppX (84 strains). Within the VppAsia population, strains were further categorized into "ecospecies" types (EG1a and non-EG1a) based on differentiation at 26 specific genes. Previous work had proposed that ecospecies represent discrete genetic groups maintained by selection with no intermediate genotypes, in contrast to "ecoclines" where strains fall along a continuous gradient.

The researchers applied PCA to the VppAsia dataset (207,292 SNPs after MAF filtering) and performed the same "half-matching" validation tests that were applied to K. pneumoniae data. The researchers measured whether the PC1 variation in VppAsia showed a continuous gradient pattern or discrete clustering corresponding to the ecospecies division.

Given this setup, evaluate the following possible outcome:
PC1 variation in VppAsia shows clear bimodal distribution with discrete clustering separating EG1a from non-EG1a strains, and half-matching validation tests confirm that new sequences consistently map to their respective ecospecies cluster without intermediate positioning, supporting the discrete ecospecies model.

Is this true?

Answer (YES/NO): NO